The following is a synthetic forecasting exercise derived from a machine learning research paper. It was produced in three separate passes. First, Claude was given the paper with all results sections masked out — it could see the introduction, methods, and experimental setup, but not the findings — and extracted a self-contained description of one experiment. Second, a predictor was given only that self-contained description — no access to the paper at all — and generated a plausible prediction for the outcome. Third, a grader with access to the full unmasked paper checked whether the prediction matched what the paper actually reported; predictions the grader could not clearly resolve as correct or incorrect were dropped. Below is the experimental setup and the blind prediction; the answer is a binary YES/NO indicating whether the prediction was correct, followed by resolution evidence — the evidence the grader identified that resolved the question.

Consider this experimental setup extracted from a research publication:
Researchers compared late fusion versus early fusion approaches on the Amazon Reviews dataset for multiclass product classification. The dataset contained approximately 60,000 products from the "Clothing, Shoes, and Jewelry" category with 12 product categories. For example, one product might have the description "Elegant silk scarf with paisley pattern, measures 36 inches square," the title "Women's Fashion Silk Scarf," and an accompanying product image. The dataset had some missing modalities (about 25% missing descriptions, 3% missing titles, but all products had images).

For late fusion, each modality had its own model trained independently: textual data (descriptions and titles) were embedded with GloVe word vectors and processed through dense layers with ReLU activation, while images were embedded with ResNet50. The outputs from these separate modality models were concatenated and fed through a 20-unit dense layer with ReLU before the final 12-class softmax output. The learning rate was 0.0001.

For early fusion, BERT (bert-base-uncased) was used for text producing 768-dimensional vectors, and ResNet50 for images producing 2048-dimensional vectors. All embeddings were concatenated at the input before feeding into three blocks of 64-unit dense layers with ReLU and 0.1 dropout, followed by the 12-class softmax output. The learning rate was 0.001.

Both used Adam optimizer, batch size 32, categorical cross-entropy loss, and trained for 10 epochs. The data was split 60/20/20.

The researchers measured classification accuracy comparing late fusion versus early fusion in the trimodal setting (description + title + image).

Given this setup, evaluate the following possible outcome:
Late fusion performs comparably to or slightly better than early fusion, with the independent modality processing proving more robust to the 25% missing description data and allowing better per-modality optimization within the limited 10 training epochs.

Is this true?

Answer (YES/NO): NO